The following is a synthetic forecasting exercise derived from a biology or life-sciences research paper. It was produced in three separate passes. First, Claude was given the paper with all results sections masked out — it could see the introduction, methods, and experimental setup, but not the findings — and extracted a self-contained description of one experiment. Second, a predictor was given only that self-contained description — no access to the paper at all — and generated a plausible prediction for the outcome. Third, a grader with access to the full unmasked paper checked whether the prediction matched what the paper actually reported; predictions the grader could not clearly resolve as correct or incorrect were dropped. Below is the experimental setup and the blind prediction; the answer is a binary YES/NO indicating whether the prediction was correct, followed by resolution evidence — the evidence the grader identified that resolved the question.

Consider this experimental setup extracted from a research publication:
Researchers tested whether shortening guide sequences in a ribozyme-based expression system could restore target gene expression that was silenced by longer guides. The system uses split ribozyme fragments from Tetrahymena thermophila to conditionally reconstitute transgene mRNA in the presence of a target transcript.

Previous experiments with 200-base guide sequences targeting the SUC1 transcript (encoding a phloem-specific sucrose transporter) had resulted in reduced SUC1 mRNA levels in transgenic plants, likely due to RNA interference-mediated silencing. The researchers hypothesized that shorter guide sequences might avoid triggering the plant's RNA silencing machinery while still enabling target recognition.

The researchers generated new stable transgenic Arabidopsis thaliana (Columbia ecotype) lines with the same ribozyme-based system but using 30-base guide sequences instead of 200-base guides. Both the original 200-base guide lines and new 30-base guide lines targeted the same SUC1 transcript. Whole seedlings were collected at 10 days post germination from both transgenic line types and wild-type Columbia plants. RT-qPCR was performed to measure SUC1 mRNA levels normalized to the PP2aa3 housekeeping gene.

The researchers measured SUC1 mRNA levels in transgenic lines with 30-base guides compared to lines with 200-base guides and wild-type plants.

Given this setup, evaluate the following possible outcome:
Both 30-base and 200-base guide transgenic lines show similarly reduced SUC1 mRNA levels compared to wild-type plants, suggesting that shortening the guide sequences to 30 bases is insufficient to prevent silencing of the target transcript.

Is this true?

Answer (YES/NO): NO